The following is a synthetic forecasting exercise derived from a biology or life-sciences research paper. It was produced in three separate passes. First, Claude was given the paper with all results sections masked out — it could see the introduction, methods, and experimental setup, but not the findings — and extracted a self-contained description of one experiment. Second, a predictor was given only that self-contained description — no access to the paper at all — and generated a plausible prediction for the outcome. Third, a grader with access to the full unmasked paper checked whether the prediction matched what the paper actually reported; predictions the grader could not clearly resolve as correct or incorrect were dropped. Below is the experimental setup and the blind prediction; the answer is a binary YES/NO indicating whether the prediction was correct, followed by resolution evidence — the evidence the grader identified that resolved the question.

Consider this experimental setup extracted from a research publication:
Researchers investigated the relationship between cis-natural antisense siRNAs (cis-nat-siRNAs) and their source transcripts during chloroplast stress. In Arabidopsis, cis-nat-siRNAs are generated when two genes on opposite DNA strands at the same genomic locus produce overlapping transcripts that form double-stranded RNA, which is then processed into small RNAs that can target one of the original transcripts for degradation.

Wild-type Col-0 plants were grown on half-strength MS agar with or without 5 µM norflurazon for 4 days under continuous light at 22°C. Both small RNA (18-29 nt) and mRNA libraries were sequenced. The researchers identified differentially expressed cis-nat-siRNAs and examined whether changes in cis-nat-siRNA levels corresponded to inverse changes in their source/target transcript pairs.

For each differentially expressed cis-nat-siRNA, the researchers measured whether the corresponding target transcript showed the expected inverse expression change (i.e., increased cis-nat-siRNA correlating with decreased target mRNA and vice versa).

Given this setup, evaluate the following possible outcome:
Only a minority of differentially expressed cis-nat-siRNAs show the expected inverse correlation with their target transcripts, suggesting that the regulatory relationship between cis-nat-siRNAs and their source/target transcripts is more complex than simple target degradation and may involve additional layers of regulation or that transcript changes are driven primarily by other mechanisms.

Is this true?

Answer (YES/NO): YES